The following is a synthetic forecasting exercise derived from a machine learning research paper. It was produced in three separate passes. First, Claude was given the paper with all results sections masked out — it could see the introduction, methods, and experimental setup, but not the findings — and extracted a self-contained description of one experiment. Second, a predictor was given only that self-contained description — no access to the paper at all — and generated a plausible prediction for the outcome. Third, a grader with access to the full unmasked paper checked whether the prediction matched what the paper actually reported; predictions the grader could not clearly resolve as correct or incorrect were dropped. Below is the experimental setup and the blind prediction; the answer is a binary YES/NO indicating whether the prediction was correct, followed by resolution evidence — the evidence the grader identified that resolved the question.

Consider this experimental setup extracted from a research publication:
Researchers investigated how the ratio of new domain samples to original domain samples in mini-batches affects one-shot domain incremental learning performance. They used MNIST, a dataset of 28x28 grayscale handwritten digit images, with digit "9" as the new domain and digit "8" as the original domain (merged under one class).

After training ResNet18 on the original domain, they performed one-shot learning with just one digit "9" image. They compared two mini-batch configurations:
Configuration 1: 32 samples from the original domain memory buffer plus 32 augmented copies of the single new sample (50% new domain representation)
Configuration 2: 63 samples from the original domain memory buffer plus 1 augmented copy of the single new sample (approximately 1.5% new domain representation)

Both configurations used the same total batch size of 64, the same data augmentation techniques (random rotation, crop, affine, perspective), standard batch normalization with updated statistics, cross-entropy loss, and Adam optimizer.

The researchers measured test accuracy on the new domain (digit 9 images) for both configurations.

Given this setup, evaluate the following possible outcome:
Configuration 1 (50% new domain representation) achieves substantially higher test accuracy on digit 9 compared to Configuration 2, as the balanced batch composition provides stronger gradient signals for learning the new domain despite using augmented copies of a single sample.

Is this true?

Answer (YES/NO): NO